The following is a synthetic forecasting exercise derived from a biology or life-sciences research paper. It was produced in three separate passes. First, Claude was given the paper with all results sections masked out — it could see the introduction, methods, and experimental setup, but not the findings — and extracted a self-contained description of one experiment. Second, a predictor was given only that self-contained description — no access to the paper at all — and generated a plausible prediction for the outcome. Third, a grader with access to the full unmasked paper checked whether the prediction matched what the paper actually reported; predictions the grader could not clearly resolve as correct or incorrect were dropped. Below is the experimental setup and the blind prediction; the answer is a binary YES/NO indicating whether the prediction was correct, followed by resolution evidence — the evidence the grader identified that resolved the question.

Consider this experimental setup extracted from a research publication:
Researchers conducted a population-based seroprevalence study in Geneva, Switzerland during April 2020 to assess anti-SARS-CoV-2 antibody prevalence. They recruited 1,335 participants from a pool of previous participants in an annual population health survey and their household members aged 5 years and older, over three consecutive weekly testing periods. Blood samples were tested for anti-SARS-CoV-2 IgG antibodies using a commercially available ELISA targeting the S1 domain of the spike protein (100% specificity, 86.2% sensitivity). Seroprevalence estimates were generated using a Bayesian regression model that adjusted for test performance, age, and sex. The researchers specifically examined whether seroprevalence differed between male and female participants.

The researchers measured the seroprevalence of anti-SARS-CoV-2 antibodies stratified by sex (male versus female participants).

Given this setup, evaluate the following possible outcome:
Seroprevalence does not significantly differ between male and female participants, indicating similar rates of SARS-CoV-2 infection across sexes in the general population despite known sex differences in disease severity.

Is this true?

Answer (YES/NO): YES